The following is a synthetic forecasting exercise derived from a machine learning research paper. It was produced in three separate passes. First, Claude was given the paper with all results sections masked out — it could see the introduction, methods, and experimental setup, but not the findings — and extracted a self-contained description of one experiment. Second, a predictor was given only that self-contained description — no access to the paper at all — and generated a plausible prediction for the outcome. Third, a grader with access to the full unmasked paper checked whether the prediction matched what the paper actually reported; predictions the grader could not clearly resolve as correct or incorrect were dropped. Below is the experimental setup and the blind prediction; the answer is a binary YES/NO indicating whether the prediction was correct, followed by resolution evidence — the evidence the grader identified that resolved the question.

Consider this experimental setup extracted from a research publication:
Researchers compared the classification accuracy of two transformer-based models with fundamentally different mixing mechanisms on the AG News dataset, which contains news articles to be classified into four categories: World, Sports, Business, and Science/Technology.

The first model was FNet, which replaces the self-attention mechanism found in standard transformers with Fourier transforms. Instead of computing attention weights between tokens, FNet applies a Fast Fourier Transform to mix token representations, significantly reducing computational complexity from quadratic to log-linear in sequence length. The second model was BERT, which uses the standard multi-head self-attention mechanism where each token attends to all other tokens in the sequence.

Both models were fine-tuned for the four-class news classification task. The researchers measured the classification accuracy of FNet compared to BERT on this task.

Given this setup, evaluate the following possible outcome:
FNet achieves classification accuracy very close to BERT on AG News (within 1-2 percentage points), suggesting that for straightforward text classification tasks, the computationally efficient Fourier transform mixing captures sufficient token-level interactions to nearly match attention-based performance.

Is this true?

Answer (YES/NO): NO